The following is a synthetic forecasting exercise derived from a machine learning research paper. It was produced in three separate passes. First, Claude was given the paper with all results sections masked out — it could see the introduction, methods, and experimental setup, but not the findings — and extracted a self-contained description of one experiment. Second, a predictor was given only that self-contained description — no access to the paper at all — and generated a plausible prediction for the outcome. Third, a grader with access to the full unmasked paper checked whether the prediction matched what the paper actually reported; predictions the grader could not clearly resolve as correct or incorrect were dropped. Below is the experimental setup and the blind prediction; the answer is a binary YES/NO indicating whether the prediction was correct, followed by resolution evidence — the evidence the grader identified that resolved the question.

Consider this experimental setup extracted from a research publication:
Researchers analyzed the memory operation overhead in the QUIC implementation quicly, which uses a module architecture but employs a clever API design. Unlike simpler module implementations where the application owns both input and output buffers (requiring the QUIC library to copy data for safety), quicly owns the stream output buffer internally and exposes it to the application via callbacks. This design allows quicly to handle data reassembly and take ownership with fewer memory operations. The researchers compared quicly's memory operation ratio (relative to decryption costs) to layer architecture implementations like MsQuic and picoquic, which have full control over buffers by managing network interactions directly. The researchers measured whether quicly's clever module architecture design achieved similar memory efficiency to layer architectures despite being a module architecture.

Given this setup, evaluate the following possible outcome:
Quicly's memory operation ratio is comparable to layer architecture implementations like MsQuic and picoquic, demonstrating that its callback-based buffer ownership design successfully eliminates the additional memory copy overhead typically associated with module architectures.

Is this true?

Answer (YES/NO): YES